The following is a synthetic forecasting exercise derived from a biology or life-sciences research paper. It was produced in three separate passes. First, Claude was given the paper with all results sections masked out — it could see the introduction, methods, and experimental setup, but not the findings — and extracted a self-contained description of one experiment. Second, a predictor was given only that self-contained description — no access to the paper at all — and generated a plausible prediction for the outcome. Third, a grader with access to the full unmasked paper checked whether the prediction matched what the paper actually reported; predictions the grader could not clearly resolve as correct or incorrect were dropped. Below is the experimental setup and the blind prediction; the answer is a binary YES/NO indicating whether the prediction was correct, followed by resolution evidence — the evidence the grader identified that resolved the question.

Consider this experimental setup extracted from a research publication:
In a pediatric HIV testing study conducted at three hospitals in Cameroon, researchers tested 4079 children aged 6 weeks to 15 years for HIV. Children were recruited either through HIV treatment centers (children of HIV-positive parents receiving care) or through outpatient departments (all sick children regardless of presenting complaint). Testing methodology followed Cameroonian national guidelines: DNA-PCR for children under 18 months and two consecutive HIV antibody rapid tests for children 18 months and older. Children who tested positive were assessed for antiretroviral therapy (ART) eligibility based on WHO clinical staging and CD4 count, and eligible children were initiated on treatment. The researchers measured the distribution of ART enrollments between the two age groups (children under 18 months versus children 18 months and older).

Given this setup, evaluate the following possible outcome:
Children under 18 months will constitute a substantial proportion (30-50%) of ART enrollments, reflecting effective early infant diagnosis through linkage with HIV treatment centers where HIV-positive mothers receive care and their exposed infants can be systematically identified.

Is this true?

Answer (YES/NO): NO